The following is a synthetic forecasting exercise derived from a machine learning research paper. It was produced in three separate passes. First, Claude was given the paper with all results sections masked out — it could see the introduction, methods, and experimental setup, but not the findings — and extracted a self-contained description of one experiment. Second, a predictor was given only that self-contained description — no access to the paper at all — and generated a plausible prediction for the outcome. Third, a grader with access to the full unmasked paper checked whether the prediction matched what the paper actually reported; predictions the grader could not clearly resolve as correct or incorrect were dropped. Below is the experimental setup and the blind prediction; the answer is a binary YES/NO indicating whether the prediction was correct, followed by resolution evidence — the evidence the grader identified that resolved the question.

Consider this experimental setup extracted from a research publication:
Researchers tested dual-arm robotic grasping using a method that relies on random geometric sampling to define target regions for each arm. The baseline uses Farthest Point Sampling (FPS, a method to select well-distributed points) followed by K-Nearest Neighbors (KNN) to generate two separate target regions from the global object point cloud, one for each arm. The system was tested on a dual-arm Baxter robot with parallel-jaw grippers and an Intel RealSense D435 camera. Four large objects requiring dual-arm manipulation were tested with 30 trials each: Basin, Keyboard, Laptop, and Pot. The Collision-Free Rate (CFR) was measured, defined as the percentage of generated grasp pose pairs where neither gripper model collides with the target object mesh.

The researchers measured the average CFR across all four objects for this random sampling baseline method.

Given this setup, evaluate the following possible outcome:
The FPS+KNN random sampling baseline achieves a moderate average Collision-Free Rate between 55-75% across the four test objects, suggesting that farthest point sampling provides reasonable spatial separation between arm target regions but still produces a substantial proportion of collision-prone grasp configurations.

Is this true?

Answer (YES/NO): NO